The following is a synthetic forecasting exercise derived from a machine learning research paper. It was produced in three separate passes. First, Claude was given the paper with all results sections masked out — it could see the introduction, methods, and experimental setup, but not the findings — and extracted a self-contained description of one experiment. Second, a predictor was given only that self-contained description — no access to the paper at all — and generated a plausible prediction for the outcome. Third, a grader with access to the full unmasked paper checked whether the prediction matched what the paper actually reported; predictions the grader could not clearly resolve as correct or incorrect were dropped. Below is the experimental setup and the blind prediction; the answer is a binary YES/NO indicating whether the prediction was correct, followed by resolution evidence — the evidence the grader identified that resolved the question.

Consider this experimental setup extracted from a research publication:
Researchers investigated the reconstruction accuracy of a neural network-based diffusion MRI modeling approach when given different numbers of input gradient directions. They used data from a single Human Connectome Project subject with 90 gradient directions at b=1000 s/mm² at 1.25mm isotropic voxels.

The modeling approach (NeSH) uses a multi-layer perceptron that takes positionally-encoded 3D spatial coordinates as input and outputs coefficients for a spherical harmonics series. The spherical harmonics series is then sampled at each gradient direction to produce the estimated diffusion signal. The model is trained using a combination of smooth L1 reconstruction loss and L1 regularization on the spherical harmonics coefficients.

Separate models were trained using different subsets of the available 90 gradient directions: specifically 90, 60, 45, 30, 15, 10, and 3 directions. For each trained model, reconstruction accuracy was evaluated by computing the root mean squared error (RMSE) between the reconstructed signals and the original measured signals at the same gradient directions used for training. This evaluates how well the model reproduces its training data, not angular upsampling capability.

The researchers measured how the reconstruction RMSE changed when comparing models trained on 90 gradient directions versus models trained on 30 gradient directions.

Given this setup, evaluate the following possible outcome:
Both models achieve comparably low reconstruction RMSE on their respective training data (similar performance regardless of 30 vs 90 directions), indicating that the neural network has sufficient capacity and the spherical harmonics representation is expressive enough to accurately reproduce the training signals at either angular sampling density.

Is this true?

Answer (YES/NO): NO